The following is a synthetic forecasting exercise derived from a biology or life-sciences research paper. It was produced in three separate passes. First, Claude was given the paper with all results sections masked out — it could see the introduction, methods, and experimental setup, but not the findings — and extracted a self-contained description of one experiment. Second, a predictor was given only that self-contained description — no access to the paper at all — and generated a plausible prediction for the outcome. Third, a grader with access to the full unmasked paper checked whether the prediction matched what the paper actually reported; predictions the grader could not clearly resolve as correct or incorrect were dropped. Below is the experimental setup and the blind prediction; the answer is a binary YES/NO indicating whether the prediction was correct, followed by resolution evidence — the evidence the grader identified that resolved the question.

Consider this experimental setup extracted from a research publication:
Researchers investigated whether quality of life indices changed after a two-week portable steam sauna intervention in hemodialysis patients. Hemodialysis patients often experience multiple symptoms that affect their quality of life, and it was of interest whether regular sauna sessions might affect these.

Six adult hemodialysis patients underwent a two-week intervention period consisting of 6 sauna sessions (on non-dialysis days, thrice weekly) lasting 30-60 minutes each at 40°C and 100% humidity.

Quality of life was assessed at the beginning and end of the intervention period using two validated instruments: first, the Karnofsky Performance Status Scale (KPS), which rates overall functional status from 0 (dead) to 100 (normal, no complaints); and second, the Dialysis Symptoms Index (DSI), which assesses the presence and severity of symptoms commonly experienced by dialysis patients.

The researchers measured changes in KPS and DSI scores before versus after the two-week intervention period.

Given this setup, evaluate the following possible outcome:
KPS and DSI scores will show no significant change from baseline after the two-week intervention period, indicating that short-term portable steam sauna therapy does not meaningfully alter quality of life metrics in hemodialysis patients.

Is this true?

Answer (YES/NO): YES